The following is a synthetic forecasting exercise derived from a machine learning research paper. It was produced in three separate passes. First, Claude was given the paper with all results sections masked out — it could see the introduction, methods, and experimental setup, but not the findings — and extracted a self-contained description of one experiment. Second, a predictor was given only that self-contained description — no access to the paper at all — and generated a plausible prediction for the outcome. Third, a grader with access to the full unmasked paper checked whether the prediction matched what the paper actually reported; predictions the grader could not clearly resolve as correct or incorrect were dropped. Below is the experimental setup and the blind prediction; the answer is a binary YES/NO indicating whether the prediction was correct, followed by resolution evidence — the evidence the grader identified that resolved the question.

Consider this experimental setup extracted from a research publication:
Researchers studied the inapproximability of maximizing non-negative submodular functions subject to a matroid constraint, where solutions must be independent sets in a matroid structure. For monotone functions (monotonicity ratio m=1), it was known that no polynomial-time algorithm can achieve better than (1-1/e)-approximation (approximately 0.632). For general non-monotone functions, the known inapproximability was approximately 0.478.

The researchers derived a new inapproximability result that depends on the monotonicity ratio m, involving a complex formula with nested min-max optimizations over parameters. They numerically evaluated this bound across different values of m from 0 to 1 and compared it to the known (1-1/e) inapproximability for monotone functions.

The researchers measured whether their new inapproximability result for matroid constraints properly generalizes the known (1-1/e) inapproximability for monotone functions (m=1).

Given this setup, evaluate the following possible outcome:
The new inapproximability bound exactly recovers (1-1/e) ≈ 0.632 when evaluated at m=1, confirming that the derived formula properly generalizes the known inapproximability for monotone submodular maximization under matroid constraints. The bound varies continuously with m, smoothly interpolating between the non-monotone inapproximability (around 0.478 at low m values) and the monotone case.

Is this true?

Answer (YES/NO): NO